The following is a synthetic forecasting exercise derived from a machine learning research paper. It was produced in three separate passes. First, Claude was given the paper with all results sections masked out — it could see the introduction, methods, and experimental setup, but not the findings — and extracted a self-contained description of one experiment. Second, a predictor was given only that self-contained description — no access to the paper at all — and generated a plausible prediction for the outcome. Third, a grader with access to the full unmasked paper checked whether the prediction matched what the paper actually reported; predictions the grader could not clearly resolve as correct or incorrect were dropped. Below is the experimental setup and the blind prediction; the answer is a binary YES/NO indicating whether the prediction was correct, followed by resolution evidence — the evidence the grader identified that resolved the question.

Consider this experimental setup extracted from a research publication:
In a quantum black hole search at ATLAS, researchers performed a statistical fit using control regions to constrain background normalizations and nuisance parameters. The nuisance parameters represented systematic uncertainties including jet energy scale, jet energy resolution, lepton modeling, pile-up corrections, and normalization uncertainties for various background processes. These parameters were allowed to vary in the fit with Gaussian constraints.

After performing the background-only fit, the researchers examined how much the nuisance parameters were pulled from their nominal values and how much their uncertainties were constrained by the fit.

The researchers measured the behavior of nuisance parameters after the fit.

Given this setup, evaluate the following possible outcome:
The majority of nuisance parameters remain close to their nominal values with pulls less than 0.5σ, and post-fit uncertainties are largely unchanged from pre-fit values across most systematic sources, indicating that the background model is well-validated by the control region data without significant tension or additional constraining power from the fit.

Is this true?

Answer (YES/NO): NO